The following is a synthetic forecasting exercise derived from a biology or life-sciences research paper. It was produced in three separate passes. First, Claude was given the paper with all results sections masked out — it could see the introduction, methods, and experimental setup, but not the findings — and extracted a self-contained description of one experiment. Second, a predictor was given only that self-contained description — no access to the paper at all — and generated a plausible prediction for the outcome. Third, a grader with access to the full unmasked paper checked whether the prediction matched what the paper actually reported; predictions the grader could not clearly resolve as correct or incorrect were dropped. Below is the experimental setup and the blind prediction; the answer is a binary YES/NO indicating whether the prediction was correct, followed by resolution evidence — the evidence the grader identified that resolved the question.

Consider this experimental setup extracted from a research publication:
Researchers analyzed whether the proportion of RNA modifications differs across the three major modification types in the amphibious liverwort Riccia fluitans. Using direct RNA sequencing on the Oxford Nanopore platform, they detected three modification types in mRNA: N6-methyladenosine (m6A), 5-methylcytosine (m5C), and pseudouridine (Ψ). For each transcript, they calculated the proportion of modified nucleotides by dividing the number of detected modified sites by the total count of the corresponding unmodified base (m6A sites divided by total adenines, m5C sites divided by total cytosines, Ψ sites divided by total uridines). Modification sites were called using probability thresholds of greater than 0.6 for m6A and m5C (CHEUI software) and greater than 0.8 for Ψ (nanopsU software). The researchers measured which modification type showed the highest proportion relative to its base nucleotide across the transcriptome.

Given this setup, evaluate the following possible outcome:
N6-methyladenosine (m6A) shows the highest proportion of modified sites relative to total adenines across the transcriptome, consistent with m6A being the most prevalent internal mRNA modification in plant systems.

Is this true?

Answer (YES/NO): YES